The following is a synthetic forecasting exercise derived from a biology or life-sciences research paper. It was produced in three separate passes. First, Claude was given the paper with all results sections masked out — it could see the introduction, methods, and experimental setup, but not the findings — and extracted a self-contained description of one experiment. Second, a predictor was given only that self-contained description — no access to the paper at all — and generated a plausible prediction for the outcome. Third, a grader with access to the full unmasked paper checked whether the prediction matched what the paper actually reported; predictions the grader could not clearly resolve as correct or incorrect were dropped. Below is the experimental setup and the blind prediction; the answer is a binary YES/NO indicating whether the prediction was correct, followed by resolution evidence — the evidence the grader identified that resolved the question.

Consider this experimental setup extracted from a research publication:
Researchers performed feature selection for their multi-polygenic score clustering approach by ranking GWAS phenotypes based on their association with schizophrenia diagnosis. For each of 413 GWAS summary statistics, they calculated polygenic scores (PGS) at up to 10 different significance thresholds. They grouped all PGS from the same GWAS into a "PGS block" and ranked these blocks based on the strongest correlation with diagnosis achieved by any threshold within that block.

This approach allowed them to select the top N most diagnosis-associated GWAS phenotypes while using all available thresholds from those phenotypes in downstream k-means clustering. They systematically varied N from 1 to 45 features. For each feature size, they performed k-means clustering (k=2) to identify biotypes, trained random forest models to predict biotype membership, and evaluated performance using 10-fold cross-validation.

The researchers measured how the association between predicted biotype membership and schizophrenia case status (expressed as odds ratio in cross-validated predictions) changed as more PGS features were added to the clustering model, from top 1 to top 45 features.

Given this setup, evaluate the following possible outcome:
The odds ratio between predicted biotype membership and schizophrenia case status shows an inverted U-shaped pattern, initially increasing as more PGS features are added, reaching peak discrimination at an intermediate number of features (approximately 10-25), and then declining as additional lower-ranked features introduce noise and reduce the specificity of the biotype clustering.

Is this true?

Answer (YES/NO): NO